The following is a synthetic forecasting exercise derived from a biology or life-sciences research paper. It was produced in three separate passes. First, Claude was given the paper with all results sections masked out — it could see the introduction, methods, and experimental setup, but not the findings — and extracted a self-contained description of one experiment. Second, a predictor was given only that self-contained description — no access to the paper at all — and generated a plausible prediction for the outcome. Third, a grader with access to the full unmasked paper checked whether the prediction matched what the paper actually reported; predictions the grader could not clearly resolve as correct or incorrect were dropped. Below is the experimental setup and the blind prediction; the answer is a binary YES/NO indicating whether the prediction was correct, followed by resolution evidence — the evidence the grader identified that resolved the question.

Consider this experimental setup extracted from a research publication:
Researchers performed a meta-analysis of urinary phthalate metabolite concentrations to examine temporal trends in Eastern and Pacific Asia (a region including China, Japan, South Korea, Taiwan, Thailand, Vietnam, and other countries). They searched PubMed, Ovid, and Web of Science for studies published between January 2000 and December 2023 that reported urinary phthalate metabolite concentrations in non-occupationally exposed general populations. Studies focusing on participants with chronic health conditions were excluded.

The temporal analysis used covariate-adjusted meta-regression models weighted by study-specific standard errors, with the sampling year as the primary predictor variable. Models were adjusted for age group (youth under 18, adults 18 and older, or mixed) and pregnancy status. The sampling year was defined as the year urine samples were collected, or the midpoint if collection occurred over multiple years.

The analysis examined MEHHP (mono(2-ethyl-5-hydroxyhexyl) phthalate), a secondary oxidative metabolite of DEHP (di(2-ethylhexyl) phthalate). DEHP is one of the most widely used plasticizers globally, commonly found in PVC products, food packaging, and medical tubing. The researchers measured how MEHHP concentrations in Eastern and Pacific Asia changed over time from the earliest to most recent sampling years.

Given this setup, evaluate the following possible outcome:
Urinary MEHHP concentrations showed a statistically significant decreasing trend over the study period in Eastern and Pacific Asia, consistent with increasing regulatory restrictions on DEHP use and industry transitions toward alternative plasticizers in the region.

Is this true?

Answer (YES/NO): NO